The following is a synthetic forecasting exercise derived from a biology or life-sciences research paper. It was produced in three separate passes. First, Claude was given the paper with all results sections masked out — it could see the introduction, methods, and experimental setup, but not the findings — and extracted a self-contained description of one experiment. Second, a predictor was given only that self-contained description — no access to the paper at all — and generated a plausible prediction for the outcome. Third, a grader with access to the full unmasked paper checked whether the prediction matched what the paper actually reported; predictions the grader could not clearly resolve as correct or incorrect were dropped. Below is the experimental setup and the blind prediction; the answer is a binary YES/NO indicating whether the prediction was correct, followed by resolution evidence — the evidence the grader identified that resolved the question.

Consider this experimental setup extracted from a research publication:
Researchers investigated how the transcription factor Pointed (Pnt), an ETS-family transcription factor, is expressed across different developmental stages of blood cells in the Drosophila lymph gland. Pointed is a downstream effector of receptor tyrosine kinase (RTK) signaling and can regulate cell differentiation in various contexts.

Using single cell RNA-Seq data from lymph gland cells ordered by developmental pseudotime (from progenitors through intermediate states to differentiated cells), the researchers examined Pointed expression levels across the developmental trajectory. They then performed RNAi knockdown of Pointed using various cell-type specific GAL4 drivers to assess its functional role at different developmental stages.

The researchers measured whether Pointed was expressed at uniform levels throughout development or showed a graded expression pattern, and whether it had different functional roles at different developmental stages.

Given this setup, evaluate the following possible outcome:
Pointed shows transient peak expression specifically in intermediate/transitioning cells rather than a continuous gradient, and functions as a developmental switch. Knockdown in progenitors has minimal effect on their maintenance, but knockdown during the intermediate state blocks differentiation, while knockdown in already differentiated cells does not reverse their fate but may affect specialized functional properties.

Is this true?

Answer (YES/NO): NO